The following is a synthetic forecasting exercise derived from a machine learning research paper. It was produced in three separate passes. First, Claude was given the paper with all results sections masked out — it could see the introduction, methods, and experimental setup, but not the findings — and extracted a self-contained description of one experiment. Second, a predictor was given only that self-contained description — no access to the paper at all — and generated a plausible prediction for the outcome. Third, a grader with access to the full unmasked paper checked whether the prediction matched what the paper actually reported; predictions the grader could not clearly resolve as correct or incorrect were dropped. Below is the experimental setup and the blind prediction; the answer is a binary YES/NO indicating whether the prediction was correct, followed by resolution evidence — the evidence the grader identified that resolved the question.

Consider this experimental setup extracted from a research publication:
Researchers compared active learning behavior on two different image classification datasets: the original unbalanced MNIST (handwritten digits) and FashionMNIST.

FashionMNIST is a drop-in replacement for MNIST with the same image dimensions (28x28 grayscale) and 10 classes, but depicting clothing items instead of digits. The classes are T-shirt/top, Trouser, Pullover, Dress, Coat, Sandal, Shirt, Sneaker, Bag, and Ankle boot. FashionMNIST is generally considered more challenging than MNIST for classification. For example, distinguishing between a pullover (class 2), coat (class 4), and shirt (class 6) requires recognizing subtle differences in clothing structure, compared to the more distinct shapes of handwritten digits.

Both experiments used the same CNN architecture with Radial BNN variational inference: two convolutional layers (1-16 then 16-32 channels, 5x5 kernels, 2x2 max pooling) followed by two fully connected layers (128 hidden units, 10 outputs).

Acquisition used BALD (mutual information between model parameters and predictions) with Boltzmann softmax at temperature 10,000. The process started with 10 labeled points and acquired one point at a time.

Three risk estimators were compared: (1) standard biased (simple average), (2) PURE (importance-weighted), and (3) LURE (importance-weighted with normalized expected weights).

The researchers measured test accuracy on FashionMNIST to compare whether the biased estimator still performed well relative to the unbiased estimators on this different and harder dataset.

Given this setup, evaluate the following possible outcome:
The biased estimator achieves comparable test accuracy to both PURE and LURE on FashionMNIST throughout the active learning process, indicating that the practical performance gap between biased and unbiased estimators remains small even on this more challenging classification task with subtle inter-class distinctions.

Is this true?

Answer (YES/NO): YES